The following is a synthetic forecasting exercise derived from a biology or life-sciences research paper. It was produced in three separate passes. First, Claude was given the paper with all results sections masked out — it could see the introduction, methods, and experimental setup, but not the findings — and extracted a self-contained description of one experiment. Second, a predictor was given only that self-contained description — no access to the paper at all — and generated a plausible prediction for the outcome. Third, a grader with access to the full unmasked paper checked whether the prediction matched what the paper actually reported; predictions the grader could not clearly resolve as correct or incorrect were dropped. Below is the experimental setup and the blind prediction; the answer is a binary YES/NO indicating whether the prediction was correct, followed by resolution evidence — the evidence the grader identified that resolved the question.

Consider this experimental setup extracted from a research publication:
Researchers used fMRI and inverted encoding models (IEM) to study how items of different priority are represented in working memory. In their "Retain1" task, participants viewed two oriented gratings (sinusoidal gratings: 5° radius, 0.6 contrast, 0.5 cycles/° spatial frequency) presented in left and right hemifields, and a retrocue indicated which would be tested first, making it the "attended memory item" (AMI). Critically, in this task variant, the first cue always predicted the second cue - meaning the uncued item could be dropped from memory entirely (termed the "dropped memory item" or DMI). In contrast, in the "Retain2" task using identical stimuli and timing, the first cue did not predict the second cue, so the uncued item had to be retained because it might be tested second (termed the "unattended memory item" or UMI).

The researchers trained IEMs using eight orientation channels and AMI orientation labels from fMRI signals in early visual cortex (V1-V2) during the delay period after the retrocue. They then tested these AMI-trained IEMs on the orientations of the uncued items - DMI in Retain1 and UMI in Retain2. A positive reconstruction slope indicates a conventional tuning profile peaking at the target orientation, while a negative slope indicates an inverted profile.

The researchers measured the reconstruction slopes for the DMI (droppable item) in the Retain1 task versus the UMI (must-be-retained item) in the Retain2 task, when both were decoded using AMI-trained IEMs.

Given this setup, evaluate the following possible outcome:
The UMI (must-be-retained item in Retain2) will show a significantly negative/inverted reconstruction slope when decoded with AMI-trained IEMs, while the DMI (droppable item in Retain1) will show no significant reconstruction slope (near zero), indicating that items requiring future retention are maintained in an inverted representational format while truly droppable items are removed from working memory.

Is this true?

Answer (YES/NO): YES